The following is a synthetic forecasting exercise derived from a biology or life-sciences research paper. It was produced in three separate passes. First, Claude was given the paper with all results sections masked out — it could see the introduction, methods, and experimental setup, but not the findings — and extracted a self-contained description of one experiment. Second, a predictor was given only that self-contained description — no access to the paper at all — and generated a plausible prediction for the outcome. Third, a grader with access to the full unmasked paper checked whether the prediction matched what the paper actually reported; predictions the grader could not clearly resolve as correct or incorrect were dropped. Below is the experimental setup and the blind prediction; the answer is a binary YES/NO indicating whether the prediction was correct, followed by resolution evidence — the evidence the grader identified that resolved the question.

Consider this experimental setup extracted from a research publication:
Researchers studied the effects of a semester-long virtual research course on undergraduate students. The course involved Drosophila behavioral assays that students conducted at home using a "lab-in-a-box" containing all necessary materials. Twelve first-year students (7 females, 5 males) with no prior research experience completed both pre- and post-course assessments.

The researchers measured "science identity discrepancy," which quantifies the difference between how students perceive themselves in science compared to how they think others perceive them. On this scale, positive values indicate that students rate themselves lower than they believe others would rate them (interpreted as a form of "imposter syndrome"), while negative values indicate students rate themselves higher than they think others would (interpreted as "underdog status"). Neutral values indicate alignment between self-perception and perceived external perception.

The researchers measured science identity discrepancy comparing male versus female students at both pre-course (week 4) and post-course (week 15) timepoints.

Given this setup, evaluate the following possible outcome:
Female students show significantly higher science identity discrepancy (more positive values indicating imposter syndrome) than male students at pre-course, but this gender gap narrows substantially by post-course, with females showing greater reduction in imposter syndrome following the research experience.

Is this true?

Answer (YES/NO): NO